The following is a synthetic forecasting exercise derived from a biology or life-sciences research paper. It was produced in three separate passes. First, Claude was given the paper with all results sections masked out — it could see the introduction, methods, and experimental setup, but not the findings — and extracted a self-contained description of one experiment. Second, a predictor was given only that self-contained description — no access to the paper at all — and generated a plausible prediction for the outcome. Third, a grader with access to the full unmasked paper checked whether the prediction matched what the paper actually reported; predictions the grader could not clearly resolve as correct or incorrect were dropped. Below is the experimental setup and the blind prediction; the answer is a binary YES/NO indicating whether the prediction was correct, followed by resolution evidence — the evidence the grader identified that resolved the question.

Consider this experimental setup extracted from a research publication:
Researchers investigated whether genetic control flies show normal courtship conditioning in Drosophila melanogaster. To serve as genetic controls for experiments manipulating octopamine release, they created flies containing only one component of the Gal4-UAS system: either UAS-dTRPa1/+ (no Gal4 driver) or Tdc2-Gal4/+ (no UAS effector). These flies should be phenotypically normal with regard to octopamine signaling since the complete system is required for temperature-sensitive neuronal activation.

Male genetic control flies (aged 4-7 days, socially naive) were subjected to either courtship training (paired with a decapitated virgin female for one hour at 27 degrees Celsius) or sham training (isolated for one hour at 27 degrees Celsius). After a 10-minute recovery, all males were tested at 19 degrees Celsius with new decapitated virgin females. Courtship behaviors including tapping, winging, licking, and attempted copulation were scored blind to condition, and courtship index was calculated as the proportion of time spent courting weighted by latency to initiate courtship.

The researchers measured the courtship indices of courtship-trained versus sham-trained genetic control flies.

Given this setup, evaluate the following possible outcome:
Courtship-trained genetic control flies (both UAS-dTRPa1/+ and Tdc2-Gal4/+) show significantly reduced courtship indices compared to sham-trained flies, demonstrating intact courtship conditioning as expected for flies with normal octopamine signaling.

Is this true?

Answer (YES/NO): YES